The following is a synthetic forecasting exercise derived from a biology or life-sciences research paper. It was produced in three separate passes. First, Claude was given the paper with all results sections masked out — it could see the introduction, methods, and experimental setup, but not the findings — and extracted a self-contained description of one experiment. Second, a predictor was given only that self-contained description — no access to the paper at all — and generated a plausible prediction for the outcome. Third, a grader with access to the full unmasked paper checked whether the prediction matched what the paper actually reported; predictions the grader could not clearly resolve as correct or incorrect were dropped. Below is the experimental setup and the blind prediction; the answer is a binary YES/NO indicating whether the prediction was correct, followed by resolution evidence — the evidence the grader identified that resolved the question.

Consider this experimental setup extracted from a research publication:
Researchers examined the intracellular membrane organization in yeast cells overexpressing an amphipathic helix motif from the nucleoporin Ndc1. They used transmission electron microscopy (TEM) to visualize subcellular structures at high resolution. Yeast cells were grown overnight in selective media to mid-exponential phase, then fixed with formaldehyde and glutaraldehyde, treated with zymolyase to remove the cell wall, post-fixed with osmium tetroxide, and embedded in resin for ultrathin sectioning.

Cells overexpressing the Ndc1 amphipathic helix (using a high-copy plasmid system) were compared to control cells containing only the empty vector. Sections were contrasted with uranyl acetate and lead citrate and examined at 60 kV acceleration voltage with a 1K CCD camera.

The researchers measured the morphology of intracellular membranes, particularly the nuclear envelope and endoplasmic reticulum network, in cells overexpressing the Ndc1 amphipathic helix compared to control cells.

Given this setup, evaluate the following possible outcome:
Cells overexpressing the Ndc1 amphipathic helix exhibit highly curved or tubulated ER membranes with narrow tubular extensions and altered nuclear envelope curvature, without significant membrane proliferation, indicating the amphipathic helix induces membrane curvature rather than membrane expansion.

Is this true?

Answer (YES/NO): NO